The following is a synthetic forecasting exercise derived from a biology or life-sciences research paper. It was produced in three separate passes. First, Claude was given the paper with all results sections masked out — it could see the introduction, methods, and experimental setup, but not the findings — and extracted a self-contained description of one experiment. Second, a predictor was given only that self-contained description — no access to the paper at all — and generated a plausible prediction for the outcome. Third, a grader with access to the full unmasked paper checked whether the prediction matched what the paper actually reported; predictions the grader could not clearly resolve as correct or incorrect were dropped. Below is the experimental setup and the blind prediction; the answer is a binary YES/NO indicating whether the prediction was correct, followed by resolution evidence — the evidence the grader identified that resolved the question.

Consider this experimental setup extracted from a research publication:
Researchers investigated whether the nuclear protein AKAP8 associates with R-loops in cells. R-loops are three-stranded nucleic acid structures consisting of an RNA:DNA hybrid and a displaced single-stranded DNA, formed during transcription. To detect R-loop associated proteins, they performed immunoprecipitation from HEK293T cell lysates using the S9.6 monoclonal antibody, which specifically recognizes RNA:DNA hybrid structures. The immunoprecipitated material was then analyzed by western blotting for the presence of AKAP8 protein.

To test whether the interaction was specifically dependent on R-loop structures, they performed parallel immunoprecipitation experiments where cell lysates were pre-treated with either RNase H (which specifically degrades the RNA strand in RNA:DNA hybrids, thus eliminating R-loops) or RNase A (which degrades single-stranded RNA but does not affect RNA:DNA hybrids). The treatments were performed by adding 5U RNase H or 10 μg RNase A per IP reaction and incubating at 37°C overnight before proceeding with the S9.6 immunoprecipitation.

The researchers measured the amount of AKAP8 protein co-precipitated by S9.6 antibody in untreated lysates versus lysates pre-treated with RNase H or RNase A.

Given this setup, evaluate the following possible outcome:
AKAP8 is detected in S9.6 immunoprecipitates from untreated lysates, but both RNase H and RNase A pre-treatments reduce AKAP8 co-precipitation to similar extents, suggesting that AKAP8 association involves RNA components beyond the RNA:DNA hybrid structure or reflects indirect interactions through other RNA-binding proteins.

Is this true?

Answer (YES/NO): NO